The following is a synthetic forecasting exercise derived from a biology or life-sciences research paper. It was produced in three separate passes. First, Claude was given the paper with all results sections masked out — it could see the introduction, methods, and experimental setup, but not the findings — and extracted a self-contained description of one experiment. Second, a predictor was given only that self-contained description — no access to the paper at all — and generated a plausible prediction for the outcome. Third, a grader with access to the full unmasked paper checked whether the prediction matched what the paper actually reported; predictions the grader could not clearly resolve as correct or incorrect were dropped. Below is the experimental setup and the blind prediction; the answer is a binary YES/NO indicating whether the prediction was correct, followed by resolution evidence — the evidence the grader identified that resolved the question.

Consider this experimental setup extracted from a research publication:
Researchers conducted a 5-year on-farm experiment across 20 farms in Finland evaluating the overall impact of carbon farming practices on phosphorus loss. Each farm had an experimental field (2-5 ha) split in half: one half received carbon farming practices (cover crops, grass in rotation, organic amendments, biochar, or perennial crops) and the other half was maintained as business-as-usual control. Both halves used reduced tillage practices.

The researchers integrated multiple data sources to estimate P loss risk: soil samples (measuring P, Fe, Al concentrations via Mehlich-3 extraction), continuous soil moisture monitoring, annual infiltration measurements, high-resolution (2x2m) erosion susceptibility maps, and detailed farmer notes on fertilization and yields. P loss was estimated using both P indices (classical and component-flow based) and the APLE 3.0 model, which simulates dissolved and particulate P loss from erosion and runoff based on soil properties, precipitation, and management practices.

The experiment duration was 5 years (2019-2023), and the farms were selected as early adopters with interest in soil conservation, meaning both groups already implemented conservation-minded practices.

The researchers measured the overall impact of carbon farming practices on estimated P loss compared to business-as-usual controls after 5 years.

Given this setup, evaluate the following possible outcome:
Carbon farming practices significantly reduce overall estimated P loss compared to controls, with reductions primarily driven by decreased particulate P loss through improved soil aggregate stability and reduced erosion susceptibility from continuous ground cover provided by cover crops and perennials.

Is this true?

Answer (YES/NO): NO